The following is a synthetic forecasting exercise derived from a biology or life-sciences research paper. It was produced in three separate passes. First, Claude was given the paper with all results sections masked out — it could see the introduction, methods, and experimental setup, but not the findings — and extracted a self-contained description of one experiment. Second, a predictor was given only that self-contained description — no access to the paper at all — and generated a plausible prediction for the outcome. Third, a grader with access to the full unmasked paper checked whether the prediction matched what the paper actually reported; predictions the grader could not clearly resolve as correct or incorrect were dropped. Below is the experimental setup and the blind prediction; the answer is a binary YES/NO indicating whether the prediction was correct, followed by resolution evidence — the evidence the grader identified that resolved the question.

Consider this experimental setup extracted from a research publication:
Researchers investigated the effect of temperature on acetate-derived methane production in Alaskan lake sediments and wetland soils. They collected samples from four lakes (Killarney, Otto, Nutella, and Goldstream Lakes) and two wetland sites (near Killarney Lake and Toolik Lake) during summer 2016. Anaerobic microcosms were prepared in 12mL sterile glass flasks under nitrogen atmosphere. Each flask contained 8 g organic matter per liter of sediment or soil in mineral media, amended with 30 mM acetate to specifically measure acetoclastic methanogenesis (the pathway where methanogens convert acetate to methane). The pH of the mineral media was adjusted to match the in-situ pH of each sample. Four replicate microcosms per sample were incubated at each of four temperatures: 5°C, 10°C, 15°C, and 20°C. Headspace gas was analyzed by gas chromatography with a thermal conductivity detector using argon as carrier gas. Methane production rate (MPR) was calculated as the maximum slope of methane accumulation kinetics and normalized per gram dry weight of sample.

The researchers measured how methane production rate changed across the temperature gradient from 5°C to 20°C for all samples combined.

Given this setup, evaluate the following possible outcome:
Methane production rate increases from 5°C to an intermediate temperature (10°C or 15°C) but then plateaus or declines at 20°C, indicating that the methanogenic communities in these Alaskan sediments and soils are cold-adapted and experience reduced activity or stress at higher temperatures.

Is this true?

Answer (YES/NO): NO